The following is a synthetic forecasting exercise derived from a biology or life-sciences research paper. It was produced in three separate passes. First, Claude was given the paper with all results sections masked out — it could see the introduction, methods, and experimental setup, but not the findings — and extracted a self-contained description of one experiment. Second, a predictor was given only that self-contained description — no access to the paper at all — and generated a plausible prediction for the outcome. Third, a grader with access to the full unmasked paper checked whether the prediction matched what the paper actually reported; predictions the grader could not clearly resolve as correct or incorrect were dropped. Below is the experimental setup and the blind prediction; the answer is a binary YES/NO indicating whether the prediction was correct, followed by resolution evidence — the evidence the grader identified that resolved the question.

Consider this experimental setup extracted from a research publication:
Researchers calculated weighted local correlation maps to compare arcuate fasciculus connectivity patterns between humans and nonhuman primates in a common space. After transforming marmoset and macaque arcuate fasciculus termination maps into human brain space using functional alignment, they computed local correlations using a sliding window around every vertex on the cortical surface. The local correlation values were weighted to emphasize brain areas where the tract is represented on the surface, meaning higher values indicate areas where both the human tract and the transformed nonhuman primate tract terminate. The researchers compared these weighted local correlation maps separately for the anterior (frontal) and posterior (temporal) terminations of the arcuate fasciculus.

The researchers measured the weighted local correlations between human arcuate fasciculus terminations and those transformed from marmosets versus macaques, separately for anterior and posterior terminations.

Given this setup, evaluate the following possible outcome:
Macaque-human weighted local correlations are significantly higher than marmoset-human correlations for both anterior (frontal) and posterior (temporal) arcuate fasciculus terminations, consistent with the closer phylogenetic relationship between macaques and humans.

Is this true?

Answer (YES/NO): NO